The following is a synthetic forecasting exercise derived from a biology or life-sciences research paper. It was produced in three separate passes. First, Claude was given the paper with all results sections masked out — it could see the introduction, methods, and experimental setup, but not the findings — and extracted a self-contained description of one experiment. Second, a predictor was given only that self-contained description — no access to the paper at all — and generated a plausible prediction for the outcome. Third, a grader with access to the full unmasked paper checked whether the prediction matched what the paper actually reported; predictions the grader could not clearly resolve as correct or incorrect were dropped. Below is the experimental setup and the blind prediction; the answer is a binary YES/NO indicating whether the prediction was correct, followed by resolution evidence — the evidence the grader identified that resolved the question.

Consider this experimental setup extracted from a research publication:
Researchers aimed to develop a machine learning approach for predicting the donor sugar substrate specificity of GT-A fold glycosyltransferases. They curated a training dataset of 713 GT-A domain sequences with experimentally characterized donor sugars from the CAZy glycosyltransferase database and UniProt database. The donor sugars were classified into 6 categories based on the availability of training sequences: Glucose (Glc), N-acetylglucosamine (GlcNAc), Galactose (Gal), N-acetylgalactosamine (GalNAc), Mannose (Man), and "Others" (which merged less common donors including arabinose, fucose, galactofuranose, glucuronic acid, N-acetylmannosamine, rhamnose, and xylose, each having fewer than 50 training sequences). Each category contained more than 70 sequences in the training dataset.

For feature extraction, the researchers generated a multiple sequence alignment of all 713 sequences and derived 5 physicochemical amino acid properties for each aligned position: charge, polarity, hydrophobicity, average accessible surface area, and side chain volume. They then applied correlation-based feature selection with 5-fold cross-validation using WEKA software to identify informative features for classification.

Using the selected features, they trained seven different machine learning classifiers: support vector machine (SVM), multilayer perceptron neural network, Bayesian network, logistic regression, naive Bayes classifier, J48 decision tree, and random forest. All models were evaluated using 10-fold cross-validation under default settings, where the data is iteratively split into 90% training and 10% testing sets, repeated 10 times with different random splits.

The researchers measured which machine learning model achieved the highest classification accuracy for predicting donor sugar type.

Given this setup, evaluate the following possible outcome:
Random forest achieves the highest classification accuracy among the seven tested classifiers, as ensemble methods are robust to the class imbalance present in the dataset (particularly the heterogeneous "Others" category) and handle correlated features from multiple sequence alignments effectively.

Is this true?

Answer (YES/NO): YES